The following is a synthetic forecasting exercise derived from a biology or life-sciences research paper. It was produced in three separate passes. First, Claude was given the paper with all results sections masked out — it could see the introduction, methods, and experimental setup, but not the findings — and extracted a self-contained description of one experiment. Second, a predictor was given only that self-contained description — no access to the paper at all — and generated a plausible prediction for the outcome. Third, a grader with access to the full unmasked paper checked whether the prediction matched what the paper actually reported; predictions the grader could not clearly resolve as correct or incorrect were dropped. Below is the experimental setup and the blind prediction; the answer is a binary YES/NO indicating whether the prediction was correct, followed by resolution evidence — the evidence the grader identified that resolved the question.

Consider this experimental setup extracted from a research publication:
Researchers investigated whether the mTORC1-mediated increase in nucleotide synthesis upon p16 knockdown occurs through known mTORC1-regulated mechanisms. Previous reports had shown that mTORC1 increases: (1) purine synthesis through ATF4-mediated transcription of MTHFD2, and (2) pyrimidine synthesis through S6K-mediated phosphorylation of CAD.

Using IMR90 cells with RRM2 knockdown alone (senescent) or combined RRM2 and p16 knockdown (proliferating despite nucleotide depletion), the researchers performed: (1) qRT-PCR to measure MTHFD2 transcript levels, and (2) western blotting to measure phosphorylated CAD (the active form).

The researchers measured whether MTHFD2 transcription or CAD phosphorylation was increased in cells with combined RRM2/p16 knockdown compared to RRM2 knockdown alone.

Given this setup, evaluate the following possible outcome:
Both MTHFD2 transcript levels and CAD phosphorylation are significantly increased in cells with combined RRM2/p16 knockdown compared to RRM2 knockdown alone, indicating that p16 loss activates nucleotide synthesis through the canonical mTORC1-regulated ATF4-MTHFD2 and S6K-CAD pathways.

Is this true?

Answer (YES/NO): NO